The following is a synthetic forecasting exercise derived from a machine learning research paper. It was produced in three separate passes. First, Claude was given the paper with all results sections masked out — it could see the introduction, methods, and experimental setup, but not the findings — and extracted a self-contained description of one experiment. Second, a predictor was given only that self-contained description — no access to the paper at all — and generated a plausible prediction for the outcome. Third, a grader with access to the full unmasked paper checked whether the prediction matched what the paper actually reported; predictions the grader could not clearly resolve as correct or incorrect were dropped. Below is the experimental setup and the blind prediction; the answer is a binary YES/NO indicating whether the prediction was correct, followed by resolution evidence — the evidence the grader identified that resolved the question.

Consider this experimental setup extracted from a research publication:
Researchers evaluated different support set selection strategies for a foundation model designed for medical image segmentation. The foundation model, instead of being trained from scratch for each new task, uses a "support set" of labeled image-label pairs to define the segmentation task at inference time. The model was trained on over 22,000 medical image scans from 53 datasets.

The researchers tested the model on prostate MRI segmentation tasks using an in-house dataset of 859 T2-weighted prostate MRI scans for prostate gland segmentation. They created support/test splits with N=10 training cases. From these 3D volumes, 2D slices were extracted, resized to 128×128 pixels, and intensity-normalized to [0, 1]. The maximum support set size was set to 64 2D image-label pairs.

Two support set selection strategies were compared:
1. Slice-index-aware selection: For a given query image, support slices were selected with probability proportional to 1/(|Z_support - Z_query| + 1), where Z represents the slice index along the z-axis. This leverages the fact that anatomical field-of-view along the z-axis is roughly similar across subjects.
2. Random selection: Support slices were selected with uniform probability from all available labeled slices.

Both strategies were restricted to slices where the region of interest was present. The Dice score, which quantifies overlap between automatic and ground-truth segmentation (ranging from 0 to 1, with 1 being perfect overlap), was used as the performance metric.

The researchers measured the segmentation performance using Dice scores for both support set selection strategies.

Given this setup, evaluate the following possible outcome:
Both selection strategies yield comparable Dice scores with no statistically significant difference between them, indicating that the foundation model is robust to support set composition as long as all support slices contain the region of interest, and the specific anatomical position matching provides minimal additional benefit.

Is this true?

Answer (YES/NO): YES